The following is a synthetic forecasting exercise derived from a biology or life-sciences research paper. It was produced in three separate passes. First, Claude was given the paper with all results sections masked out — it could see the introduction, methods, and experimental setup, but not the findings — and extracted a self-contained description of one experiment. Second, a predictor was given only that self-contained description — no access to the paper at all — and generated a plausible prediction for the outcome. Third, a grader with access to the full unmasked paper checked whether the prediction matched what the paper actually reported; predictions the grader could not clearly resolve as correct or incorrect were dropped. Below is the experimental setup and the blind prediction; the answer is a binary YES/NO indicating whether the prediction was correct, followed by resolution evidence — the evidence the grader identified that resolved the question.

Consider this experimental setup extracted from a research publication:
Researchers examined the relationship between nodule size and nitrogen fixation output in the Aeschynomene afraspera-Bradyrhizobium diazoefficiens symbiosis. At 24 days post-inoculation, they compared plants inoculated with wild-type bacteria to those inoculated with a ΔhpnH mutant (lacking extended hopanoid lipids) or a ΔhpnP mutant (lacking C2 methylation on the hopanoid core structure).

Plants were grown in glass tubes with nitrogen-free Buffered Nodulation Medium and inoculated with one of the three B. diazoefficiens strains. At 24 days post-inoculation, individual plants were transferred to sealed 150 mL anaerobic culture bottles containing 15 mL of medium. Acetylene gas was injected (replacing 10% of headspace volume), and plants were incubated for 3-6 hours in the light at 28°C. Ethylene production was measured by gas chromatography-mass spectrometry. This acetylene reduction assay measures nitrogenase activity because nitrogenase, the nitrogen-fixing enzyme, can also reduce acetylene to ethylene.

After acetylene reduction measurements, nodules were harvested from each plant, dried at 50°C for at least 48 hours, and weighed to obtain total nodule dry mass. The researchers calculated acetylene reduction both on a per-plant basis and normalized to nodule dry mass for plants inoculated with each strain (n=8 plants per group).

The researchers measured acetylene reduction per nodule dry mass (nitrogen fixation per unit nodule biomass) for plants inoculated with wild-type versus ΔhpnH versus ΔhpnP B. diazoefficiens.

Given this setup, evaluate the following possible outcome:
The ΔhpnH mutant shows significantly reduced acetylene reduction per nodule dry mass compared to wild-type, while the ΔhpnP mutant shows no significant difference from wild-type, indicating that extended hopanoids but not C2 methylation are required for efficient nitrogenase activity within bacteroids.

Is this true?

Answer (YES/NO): NO